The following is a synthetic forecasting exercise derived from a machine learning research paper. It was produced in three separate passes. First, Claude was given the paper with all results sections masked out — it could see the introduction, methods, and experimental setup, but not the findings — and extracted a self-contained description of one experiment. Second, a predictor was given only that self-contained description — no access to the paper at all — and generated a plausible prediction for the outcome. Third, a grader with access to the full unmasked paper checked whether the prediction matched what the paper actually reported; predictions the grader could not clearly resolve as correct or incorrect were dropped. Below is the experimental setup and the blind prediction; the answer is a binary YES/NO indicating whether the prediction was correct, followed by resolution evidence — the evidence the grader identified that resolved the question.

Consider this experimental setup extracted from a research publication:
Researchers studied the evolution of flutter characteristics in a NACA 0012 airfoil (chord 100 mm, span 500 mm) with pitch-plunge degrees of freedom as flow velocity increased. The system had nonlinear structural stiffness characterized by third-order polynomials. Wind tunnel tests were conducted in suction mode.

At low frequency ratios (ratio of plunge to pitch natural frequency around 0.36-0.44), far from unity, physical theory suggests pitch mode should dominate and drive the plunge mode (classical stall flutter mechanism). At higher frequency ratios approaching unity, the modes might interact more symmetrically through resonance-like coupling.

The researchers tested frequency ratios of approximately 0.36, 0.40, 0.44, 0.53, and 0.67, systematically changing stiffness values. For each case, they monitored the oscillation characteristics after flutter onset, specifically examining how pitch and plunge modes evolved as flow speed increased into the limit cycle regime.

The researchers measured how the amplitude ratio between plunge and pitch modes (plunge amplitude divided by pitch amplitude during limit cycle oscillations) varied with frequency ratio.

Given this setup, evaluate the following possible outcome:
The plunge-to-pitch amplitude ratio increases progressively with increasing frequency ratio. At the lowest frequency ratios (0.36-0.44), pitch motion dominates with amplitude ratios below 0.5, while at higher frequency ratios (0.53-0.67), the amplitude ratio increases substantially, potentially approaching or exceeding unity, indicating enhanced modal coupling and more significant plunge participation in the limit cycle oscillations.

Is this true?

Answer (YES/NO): NO